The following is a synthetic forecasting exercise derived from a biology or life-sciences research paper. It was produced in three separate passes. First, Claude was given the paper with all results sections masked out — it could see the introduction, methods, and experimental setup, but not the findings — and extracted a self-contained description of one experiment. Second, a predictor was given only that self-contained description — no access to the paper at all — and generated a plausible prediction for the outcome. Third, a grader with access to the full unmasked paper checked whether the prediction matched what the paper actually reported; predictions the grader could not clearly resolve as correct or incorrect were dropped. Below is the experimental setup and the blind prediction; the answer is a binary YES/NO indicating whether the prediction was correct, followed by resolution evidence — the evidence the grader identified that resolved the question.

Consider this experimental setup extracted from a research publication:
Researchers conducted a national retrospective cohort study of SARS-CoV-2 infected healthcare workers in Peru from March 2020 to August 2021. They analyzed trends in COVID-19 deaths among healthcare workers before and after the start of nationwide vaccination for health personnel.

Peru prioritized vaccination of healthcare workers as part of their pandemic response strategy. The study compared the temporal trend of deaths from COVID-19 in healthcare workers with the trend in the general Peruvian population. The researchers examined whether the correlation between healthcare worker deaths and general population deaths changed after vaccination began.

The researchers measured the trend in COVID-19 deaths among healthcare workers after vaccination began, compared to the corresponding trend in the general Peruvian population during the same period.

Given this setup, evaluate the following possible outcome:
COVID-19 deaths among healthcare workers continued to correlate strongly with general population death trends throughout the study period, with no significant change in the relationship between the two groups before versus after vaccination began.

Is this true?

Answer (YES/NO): NO